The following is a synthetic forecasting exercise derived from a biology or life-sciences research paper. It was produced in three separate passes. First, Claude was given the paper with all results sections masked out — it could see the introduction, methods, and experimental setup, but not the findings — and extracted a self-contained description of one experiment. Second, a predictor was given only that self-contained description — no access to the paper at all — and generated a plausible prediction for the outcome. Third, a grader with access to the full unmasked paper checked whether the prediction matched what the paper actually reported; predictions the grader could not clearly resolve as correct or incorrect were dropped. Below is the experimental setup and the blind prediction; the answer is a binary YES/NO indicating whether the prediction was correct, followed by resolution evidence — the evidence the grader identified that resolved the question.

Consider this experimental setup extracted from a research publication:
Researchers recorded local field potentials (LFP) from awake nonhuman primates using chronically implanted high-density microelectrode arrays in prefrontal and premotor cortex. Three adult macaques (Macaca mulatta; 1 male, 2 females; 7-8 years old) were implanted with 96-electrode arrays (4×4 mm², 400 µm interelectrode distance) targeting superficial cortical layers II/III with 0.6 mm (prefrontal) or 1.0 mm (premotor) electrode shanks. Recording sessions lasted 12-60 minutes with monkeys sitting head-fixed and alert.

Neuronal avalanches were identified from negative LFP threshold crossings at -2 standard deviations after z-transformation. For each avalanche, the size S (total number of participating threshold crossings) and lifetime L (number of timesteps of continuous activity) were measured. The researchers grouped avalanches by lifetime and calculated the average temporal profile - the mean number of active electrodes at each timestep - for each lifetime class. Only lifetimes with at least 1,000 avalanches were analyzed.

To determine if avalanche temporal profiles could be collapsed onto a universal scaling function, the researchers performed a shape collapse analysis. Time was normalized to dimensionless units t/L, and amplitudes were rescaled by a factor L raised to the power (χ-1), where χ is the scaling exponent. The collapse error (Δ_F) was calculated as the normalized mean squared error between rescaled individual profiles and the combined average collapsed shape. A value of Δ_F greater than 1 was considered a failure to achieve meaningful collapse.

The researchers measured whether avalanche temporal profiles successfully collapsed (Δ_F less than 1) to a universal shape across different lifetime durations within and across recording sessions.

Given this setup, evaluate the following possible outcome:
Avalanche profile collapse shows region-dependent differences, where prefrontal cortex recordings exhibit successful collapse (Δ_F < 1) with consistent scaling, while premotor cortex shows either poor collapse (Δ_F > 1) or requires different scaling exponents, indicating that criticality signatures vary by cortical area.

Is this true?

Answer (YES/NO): NO